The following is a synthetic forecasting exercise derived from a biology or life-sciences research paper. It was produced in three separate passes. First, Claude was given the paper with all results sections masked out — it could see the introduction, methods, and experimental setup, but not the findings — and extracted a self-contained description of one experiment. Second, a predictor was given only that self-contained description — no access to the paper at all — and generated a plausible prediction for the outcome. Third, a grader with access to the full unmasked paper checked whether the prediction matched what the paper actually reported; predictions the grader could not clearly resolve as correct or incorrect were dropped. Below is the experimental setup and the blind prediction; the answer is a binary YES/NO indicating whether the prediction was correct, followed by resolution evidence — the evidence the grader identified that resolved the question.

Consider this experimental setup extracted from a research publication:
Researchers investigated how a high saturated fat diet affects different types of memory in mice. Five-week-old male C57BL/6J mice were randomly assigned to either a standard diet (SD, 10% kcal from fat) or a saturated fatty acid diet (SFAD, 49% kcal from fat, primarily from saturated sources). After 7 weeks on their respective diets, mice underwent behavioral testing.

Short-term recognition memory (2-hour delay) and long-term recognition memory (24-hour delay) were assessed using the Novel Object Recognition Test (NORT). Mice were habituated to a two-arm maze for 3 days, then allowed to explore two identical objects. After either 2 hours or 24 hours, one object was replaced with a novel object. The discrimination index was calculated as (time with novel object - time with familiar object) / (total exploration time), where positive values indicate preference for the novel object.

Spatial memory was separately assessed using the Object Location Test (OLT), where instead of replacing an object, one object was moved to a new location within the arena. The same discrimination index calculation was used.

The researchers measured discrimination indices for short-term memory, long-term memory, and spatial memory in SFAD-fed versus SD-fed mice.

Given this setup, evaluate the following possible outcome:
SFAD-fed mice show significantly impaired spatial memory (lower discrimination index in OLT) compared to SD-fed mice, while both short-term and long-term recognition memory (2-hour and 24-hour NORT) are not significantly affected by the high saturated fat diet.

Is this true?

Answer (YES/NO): NO